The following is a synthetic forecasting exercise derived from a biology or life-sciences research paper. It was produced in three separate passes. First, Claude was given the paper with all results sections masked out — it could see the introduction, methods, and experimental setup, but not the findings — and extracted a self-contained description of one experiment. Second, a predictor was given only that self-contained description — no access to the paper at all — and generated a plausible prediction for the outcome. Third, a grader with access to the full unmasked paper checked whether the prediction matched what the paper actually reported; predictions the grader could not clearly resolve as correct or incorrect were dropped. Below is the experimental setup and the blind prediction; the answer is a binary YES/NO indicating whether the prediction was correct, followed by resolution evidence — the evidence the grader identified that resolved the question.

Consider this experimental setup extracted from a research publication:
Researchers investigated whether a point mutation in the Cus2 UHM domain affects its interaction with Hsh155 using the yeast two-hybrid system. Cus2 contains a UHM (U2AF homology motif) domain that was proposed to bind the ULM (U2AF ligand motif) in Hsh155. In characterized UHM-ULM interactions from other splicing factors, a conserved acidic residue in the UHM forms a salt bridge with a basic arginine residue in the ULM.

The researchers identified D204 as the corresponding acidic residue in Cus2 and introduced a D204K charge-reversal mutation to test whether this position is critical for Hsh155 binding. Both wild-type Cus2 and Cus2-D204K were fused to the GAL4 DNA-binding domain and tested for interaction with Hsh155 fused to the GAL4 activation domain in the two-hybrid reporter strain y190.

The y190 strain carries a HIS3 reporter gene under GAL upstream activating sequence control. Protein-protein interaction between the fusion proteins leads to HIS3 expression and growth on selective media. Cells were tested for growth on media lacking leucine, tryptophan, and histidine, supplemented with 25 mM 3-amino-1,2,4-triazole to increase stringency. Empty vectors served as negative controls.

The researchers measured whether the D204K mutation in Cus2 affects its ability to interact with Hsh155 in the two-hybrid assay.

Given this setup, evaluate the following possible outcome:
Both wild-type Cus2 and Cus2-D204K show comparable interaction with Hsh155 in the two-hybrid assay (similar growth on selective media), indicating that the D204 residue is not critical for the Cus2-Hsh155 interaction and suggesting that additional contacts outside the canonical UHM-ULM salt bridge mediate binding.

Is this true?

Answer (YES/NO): NO